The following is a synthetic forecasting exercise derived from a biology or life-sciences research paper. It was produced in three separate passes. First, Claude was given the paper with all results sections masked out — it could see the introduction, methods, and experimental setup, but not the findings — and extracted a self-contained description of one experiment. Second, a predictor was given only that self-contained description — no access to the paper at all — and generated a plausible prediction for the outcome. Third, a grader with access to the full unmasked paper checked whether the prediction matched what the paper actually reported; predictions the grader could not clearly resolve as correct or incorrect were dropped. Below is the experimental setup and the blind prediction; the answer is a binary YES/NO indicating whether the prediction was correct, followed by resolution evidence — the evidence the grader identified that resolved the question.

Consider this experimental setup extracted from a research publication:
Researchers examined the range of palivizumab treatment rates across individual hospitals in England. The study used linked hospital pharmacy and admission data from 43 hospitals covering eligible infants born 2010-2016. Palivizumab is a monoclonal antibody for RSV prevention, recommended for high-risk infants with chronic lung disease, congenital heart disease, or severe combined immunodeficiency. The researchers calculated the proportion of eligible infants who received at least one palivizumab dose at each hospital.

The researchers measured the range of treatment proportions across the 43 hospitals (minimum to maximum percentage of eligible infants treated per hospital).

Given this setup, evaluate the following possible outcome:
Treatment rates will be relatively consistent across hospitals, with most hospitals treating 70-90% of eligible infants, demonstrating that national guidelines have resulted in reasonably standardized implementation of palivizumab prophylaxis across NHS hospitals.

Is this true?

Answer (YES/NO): NO